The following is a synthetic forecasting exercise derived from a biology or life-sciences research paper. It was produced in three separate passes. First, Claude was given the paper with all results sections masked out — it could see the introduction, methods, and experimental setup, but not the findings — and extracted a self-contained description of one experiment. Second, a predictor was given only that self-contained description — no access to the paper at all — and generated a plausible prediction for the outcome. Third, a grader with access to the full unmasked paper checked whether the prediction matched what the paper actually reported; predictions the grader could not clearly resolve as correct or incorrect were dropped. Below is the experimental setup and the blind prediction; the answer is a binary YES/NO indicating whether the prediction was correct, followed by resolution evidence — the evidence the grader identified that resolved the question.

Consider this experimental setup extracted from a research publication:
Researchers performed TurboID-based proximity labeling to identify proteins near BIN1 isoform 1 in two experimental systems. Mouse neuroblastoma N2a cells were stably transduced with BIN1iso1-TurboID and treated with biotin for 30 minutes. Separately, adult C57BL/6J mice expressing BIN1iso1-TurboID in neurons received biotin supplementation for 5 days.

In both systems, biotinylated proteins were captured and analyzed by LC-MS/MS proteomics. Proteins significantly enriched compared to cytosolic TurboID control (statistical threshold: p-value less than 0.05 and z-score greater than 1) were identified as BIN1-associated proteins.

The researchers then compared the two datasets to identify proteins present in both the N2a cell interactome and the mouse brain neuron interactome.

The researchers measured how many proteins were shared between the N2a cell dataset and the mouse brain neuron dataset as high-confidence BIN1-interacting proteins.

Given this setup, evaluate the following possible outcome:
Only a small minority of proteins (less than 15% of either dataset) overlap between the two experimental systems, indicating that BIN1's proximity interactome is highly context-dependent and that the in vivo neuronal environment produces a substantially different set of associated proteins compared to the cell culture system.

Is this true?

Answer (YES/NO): NO